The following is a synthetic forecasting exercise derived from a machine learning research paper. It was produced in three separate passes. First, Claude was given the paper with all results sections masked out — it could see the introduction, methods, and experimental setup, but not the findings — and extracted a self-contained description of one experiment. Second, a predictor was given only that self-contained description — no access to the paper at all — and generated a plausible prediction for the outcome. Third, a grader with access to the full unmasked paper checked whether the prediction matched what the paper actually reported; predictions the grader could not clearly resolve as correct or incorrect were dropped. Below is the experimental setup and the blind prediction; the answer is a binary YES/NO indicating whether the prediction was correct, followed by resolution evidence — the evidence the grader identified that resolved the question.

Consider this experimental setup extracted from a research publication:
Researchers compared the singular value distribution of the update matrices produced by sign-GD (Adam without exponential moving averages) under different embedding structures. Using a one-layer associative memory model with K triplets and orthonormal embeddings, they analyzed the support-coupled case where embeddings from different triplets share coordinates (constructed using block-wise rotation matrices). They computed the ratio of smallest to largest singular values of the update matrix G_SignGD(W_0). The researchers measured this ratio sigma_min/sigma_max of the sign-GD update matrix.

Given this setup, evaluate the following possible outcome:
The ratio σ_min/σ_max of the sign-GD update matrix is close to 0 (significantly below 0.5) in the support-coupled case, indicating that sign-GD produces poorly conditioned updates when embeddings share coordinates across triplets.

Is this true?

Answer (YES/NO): YES